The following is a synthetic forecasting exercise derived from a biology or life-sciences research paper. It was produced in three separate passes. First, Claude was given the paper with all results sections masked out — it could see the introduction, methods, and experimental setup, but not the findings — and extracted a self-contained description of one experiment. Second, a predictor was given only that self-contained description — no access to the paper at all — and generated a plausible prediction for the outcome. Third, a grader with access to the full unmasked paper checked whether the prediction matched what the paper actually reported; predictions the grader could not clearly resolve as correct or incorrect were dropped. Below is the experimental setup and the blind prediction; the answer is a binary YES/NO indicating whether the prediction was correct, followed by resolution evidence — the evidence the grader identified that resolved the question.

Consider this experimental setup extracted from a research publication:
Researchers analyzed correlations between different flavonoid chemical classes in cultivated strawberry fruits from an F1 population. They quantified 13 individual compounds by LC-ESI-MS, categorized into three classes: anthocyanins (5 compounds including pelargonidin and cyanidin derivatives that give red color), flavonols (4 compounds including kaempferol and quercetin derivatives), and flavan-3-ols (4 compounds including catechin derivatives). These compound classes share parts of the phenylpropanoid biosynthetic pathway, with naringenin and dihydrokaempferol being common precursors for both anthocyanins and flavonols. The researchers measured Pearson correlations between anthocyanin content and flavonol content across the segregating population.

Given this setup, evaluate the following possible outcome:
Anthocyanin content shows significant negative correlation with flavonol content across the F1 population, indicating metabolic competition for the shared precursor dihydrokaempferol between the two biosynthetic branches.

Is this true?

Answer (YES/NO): NO